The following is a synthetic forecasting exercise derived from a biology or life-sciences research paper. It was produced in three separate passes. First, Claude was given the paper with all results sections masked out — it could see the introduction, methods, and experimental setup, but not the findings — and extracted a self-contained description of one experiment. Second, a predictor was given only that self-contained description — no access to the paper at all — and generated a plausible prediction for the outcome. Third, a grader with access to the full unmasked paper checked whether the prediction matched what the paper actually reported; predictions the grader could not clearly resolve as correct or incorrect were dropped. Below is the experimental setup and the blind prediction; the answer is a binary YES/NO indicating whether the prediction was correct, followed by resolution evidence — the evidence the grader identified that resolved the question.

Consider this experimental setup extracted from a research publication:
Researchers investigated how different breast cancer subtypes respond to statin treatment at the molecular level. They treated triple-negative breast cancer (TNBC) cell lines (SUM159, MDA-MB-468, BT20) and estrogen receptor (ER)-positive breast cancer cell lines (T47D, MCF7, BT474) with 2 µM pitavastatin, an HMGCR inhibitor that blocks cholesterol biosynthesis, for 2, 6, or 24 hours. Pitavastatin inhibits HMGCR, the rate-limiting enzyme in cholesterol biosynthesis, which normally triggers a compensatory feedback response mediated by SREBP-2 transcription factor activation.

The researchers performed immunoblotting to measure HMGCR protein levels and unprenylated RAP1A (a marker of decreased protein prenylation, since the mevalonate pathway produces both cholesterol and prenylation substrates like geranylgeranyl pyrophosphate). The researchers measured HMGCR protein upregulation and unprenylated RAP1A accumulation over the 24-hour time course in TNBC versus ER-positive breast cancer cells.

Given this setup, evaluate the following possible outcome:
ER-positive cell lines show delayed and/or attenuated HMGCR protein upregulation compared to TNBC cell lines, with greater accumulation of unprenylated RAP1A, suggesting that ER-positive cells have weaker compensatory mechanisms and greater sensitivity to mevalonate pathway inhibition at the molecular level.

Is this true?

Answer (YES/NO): NO